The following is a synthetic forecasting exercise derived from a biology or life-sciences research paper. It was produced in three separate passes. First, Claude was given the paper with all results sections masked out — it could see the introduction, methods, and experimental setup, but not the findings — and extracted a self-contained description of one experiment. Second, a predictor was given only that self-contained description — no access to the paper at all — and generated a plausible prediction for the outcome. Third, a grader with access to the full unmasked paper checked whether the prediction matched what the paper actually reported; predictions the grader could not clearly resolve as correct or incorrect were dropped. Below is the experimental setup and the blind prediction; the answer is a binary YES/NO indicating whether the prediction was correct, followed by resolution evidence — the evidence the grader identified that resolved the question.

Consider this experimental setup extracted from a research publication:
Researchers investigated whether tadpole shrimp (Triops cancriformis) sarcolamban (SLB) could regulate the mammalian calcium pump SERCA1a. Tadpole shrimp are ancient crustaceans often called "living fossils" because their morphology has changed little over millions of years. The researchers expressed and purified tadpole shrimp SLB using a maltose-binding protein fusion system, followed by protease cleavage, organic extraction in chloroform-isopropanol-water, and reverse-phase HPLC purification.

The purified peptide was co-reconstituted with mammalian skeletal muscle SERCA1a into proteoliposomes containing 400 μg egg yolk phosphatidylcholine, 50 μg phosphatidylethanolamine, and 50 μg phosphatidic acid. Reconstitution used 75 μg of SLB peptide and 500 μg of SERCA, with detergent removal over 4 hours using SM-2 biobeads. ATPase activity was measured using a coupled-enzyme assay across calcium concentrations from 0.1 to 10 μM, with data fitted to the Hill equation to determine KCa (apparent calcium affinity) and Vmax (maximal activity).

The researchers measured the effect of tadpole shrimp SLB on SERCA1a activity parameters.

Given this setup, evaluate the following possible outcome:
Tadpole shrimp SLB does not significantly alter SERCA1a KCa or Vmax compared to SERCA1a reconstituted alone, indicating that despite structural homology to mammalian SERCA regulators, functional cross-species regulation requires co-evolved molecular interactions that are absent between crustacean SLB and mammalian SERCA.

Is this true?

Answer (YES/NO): NO